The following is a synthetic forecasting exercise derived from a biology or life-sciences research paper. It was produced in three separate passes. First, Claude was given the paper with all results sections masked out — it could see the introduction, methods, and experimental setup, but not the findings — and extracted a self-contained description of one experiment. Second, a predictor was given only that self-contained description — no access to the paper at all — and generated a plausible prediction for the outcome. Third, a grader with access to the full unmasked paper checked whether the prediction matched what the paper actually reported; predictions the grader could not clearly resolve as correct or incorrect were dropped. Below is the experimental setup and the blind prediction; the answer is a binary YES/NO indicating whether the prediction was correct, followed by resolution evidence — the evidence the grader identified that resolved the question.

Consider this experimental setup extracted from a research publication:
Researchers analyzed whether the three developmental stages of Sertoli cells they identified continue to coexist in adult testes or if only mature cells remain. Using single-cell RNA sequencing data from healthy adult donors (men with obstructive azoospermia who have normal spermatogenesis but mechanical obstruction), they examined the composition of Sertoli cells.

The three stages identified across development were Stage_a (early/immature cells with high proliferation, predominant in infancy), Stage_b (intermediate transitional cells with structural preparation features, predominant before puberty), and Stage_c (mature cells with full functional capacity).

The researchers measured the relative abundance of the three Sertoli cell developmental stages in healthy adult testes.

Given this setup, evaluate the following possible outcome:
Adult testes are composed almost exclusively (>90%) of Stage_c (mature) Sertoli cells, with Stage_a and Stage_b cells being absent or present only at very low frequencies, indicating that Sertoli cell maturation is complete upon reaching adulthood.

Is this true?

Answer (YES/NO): NO